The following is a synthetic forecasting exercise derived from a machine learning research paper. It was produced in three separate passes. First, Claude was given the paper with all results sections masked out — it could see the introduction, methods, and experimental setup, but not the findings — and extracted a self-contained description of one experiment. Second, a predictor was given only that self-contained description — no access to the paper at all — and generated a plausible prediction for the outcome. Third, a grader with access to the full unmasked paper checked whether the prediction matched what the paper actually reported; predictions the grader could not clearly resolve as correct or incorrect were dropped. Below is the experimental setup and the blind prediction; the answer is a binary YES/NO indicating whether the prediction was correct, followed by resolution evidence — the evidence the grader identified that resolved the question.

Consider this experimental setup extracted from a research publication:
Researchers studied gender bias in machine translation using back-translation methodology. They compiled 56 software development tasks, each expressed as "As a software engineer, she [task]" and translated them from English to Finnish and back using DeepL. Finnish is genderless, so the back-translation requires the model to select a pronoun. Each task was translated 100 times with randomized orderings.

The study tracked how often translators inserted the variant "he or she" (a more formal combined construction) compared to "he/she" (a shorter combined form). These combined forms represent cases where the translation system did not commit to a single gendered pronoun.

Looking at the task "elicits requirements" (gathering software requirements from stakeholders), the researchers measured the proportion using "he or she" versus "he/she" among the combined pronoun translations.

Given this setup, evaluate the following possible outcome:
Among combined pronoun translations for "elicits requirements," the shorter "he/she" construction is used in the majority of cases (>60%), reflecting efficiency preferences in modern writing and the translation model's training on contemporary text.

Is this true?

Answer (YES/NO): NO